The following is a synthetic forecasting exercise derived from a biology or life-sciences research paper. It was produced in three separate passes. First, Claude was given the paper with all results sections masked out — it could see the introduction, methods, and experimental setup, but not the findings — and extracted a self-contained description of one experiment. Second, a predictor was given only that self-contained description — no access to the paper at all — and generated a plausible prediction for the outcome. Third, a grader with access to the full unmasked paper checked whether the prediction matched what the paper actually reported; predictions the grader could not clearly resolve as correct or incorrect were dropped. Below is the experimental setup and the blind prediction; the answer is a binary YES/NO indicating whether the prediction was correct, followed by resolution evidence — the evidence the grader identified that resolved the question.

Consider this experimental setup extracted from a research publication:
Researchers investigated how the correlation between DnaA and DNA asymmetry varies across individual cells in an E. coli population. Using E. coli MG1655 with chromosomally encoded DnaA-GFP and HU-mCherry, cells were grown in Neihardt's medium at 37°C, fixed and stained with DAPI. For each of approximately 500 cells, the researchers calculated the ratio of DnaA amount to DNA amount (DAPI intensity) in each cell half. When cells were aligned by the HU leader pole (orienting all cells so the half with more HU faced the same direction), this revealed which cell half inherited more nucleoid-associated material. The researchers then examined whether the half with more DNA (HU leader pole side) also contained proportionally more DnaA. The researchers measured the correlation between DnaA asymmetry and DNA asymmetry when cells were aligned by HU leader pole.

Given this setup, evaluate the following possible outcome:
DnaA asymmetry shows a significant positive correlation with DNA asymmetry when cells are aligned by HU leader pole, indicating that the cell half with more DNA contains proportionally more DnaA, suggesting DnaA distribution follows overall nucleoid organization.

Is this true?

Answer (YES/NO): NO